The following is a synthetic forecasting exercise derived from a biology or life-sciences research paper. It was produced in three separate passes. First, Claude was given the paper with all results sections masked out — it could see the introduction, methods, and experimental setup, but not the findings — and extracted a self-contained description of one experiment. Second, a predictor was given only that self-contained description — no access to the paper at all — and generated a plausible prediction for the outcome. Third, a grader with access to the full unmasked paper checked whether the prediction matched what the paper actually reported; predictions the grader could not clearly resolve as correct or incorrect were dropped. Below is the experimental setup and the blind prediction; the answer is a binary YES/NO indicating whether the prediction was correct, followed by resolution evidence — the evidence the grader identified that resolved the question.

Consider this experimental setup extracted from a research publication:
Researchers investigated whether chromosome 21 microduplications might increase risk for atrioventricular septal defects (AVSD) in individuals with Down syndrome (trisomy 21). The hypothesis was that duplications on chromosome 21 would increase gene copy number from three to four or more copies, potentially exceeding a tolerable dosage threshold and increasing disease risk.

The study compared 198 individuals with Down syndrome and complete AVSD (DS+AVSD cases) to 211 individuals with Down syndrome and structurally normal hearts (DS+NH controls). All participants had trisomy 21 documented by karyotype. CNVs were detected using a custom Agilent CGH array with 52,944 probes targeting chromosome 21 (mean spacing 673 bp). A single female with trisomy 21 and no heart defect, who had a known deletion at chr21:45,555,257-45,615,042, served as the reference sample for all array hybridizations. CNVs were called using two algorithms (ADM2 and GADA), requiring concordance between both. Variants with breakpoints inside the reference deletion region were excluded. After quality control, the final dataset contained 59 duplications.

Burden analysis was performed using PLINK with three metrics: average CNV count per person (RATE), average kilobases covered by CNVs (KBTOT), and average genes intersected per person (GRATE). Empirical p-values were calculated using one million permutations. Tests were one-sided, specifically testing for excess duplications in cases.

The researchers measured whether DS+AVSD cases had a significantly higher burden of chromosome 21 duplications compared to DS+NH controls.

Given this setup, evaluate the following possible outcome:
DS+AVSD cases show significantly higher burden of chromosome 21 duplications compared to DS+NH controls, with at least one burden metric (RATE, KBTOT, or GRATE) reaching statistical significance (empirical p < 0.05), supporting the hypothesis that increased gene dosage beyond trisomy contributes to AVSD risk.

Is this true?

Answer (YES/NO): NO